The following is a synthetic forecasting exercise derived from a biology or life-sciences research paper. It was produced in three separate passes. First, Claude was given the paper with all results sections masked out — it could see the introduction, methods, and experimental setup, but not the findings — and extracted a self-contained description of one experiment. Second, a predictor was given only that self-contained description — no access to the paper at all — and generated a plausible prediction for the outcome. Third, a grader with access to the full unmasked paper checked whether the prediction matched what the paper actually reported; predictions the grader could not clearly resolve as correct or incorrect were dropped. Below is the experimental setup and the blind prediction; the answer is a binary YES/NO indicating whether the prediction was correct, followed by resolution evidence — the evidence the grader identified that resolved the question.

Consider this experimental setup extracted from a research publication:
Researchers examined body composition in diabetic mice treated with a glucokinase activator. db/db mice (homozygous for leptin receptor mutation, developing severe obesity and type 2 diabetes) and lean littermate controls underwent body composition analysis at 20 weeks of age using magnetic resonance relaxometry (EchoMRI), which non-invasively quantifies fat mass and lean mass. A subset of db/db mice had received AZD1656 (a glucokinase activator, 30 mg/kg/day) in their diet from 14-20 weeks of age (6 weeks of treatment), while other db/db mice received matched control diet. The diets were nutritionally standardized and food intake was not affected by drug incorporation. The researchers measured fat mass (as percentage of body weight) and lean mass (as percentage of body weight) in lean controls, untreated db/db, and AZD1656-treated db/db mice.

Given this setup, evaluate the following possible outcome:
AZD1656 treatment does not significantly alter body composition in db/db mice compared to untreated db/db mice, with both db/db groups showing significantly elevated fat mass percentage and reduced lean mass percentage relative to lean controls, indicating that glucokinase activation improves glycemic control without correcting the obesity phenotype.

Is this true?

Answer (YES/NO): NO